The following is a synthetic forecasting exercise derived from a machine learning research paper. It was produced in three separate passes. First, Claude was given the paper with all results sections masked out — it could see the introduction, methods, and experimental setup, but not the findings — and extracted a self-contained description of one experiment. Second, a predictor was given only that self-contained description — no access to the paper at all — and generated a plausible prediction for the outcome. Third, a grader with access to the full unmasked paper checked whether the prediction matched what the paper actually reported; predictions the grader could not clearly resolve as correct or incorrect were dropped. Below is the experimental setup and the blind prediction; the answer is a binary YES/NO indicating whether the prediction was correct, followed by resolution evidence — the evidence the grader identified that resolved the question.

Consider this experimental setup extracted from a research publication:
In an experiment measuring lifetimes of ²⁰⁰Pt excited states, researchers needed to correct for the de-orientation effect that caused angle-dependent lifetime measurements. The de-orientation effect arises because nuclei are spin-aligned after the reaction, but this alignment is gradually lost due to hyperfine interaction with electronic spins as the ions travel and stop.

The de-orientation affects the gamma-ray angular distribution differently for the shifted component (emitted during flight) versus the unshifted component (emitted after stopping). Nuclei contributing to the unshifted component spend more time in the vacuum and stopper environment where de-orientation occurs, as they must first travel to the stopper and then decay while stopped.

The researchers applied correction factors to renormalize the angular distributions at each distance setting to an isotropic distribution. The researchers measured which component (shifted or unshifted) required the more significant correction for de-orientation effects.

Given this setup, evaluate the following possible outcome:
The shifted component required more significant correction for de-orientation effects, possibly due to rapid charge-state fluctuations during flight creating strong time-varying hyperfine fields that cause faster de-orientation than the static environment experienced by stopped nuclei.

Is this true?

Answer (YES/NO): NO